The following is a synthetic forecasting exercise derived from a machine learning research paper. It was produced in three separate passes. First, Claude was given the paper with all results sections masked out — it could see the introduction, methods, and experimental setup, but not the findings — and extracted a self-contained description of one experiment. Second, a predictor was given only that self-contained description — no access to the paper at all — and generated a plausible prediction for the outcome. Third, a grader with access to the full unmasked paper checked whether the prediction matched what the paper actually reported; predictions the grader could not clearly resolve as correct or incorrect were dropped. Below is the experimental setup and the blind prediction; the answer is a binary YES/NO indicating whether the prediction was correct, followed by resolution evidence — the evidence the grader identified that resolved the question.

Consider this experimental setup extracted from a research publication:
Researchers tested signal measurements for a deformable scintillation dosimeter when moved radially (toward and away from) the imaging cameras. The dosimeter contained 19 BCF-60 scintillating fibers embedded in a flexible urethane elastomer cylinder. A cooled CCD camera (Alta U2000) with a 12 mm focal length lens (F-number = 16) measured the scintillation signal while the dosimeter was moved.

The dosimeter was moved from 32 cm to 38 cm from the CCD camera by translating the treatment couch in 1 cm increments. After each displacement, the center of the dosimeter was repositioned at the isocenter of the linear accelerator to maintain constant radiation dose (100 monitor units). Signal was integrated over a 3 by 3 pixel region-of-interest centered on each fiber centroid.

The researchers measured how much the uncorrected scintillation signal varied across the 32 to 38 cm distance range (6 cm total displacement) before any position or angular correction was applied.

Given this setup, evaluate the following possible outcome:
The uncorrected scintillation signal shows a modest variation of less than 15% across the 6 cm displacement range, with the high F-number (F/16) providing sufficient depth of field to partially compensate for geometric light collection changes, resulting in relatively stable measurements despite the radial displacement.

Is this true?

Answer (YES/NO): NO